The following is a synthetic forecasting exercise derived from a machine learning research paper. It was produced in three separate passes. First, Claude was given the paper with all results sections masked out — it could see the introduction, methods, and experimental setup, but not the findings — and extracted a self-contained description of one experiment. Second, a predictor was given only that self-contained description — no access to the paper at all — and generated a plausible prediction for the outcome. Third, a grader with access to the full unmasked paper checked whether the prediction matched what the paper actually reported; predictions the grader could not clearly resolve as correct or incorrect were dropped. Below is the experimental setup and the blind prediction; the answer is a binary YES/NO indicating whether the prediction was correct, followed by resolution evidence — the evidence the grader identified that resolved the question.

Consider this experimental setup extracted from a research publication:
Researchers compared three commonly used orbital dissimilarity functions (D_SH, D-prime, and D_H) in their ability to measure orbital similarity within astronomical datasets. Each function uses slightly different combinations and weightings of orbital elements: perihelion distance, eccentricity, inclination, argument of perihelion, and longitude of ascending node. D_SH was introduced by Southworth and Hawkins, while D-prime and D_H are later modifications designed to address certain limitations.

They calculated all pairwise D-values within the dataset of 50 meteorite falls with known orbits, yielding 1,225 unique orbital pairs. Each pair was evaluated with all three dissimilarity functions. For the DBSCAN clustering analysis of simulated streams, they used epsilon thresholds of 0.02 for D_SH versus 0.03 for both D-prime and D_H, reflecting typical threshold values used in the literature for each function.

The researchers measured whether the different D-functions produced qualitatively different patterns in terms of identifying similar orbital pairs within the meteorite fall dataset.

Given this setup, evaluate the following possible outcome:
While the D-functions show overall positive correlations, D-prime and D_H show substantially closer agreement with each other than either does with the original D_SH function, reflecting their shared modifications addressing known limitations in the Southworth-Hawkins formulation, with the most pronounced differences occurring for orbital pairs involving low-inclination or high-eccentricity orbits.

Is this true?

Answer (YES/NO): NO